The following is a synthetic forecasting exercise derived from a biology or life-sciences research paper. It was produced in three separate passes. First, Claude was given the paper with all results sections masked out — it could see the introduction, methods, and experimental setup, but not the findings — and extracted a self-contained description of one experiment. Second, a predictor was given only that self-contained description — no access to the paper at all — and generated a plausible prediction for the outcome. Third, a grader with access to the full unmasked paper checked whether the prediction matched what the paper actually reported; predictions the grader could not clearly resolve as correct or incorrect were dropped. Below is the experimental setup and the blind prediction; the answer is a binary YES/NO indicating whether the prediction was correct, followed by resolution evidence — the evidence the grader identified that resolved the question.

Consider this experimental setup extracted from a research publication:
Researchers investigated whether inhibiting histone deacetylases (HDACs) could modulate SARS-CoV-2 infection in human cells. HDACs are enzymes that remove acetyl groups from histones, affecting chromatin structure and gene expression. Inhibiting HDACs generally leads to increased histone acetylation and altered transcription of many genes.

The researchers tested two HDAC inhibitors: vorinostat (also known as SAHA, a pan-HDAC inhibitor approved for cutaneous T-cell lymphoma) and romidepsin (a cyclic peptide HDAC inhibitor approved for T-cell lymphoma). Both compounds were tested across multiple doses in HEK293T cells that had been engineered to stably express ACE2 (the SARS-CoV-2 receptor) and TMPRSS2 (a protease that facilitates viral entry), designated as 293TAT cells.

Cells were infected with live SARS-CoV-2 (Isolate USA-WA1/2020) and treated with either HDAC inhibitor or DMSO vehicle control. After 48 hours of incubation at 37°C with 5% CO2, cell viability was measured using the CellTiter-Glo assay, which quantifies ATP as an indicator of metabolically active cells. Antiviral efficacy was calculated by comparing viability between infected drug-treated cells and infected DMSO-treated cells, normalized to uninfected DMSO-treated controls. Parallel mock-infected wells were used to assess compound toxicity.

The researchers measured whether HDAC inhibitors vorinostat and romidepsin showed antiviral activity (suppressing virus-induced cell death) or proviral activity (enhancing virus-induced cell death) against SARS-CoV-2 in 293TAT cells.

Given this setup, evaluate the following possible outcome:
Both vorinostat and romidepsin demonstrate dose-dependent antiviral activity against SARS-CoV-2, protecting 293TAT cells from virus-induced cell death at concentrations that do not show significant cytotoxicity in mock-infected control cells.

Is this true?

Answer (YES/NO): NO